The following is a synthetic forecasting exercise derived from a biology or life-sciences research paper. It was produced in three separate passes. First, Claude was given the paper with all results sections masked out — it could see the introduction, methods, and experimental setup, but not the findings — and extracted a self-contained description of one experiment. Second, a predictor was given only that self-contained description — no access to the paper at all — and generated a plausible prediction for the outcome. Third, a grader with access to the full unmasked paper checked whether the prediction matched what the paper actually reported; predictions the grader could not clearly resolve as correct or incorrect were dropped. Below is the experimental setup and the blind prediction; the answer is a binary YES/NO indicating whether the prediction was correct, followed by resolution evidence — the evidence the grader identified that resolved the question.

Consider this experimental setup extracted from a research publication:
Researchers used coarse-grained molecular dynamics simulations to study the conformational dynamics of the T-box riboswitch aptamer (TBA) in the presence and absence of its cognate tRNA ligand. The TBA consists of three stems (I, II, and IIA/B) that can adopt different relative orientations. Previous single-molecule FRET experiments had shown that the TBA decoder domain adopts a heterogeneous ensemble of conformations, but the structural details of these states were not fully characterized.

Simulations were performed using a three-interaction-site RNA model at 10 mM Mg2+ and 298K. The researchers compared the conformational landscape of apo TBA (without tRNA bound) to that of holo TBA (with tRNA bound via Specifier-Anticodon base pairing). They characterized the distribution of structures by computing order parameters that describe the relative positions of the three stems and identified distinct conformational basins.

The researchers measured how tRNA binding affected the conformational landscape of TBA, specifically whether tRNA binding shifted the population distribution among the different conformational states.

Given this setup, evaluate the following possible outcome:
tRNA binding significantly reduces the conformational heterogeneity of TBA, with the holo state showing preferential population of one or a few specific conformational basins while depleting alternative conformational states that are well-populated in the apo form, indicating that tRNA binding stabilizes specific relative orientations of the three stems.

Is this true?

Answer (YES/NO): YES